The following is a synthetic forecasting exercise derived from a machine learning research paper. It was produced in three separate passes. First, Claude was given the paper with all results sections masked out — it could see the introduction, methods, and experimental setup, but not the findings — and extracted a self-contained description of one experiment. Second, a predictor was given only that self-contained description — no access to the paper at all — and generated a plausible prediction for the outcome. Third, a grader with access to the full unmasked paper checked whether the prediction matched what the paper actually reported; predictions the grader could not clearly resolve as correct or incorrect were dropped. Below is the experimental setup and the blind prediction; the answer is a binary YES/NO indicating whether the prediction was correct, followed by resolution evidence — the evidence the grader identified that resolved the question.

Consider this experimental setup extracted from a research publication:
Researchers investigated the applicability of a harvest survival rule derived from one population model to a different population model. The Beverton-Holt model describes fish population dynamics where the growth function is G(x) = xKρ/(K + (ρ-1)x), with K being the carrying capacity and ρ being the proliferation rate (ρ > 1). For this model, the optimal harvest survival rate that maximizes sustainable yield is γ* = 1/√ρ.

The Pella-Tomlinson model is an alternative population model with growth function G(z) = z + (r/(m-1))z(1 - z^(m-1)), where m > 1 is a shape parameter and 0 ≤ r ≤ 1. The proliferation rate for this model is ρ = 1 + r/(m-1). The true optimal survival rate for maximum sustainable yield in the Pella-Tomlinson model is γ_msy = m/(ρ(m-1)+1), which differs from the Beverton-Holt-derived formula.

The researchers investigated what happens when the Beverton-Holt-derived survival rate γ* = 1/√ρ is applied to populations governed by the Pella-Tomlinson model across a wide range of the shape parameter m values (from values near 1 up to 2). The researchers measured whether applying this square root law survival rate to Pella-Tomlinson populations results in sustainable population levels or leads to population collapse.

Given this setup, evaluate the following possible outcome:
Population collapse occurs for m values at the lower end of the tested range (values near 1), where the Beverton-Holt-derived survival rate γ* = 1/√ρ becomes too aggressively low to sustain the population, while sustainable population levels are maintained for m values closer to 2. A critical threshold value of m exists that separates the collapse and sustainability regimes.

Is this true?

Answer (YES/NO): NO